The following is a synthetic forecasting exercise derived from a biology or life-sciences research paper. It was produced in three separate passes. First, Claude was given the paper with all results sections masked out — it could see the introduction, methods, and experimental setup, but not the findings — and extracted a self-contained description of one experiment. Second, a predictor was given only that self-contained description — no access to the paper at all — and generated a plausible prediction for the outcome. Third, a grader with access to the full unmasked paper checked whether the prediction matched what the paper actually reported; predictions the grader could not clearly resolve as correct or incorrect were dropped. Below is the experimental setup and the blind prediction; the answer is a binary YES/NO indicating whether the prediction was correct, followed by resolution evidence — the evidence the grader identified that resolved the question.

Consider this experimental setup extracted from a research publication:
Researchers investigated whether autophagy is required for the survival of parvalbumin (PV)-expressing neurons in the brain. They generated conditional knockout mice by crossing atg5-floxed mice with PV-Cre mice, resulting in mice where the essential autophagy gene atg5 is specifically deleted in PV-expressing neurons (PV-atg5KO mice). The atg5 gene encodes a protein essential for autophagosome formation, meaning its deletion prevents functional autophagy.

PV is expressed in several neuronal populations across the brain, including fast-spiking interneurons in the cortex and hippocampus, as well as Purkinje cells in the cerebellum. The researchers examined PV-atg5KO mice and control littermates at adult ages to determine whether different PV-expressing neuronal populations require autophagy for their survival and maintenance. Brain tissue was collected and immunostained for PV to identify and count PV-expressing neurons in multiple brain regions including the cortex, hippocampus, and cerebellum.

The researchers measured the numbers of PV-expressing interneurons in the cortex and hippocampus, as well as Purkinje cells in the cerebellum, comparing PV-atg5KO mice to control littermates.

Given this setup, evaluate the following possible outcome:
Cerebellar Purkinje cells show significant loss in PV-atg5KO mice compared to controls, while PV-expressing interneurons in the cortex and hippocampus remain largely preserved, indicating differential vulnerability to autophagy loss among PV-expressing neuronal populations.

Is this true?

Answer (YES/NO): YES